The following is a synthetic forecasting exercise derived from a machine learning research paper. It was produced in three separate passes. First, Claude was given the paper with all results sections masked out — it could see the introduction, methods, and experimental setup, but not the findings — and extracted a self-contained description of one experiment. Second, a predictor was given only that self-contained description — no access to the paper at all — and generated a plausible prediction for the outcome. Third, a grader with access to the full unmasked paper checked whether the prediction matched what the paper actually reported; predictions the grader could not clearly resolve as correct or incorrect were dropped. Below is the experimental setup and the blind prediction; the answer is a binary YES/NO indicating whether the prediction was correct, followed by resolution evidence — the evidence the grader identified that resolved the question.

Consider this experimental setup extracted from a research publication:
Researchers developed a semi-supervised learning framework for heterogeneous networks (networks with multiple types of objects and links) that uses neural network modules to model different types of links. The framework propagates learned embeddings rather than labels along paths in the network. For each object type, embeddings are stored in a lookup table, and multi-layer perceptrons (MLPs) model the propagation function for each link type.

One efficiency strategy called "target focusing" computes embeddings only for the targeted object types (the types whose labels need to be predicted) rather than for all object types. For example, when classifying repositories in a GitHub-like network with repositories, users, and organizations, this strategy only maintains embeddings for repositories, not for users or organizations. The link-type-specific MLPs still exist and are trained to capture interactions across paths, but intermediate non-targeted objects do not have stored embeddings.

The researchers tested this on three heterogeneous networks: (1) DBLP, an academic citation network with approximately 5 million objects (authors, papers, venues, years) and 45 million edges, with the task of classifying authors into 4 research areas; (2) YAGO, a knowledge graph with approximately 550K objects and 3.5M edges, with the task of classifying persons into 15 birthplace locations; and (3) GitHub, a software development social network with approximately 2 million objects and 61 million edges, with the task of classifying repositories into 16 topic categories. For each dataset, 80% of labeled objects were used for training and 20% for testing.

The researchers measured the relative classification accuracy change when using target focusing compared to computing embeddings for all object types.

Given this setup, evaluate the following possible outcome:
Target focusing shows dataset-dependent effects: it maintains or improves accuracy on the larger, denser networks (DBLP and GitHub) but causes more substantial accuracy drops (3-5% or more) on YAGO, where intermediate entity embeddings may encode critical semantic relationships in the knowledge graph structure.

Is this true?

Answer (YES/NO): NO